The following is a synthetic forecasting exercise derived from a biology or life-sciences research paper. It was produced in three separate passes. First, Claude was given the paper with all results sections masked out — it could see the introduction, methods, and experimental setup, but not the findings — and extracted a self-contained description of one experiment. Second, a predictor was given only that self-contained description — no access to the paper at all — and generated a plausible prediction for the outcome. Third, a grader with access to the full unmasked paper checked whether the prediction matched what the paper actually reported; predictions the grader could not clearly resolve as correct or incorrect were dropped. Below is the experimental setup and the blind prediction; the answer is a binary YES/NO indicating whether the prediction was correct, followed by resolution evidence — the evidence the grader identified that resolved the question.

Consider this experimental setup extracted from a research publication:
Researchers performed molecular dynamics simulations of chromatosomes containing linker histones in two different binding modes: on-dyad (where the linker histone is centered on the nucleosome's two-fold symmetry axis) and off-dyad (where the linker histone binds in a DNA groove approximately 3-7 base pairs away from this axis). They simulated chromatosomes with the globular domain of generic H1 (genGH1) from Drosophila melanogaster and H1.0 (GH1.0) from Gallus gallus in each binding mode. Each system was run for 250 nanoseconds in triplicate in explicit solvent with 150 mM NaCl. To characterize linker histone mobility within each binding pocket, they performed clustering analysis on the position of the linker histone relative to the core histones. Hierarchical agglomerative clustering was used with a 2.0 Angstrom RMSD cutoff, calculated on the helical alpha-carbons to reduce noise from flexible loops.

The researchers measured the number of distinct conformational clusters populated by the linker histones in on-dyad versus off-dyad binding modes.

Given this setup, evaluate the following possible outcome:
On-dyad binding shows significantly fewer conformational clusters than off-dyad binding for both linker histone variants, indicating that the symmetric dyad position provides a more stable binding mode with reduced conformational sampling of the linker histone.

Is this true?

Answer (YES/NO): YES